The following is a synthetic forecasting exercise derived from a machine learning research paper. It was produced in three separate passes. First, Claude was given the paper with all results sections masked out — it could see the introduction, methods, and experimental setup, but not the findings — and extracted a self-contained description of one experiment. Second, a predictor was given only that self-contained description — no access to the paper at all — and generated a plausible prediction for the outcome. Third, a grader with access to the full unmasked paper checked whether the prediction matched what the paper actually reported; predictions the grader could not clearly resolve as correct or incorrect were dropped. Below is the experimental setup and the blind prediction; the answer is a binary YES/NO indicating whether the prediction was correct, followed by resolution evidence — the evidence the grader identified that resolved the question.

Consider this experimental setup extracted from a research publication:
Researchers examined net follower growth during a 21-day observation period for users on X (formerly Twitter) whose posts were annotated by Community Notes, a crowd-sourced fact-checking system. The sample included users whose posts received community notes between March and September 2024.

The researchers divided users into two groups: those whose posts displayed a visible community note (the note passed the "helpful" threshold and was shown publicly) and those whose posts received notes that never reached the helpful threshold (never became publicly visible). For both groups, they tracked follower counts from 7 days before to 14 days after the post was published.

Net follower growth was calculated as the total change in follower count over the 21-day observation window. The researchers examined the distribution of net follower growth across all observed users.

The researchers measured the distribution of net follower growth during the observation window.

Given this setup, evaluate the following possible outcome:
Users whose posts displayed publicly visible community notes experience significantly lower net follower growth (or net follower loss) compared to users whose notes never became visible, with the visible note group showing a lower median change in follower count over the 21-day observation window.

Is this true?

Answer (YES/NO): NO